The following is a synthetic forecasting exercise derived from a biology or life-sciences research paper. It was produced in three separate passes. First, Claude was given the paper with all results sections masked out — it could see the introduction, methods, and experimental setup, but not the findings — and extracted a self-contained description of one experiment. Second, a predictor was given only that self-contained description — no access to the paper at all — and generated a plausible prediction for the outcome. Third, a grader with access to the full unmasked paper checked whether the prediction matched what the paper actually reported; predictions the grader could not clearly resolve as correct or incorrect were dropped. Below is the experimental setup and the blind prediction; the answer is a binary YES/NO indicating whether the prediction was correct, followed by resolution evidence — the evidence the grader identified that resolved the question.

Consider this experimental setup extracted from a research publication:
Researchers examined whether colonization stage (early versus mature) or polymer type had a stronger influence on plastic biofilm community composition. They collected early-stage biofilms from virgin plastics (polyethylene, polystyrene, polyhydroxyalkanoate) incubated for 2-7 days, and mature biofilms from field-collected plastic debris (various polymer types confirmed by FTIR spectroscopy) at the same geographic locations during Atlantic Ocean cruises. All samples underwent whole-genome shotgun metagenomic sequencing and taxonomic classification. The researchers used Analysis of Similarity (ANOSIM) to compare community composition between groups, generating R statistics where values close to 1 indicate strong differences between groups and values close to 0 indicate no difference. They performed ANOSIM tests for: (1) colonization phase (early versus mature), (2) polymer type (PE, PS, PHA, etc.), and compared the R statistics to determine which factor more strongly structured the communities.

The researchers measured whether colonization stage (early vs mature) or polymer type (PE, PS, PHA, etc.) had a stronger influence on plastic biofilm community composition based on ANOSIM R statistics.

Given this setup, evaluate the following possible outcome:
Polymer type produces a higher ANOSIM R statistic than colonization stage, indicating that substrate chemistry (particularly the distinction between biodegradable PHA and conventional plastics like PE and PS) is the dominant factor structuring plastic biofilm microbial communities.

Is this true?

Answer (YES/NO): NO